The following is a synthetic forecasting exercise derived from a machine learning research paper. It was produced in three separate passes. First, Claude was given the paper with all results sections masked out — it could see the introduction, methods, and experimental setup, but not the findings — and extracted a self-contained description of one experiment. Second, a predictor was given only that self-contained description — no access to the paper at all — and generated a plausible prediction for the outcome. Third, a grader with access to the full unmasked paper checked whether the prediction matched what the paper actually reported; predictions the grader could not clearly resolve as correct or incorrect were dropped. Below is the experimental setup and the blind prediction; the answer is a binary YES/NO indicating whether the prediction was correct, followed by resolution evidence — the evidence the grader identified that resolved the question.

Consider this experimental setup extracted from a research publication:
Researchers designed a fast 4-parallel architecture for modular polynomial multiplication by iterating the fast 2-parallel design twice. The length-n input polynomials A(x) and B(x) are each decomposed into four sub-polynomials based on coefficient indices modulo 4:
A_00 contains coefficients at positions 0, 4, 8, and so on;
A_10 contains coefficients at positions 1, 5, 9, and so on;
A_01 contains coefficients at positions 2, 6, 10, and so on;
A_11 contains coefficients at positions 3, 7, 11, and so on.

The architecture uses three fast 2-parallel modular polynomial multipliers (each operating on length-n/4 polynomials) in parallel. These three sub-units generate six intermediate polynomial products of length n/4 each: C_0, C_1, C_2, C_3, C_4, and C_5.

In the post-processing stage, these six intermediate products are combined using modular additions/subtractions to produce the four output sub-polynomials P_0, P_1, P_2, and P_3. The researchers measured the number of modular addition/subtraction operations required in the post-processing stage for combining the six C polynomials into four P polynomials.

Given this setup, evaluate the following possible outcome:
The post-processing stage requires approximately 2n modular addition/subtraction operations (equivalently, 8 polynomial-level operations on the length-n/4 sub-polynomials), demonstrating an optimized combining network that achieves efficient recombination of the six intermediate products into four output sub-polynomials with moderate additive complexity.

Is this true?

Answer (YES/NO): NO